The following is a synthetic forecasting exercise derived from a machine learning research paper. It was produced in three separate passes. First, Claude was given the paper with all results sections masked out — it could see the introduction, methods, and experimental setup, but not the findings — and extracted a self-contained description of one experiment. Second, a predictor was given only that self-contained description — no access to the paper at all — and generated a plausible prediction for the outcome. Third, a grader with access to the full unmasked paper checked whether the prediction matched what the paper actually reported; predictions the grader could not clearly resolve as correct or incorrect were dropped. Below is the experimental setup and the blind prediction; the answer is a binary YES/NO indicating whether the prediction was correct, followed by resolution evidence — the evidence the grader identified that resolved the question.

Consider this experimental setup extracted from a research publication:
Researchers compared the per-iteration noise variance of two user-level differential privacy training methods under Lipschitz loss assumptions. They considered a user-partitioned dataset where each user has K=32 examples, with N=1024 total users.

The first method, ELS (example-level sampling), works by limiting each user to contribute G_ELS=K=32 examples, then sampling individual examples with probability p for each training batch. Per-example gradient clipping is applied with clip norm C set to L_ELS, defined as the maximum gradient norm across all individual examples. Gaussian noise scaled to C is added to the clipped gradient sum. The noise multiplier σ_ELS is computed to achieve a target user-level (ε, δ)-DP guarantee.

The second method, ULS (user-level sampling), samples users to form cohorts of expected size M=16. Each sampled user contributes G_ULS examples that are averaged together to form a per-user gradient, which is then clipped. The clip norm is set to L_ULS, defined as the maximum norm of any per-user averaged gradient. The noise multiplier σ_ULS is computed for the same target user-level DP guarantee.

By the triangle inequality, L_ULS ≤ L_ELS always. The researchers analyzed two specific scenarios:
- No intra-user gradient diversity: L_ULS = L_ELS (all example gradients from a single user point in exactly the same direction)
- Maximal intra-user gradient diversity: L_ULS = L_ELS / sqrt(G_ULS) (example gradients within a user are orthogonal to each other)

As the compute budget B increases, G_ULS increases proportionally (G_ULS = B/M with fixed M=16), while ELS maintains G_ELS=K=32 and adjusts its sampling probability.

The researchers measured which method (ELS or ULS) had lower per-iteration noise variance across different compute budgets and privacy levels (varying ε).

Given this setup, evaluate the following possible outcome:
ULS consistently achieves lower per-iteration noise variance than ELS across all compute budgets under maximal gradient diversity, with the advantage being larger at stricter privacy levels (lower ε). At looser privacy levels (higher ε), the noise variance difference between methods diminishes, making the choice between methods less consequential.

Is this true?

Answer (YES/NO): NO